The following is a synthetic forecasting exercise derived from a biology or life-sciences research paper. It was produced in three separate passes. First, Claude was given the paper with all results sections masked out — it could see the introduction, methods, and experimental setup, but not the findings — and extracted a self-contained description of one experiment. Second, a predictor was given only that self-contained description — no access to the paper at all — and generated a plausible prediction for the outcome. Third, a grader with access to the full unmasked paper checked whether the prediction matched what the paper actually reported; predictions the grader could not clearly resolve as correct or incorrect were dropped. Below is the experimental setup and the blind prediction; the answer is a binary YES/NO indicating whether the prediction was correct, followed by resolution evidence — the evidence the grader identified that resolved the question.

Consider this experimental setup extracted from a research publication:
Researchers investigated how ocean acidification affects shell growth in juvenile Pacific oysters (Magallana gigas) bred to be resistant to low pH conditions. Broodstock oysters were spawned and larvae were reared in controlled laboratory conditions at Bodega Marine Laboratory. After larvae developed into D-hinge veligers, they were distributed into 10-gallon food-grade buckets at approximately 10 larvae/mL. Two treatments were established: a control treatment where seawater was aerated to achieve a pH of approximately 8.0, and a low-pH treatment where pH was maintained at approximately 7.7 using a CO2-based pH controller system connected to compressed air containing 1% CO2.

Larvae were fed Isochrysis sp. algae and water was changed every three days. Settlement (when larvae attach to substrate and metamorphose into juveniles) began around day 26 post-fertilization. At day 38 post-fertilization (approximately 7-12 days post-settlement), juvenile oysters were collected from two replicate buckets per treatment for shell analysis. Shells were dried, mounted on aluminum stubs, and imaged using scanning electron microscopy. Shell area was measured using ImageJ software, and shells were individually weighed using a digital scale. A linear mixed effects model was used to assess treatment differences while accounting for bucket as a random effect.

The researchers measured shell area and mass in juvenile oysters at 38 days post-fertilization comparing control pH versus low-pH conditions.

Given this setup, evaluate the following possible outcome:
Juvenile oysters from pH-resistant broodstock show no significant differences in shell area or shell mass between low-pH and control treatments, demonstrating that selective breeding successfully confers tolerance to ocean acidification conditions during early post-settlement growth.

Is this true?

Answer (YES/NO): NO